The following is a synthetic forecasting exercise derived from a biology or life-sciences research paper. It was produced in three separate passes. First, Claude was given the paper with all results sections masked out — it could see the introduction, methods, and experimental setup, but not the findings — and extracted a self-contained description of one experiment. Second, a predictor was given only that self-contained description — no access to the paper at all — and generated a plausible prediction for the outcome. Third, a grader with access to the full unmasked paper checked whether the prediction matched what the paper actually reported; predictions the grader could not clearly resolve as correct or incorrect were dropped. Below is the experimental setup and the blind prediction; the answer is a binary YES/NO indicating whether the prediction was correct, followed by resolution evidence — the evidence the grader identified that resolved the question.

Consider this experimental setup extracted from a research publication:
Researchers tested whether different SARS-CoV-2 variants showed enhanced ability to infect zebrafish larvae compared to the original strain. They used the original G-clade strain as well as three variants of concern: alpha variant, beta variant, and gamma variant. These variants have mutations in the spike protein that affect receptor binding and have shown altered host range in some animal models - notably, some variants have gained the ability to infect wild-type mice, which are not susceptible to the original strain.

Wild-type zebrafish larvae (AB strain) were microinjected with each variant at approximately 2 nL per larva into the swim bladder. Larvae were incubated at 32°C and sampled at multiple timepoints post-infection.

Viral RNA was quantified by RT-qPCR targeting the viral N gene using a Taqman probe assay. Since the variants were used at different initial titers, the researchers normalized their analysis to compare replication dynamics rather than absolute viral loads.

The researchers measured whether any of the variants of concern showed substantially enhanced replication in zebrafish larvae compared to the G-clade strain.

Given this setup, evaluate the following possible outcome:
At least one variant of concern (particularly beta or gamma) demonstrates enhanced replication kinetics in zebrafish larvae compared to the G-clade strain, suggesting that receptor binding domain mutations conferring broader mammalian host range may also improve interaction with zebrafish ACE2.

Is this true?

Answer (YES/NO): NO